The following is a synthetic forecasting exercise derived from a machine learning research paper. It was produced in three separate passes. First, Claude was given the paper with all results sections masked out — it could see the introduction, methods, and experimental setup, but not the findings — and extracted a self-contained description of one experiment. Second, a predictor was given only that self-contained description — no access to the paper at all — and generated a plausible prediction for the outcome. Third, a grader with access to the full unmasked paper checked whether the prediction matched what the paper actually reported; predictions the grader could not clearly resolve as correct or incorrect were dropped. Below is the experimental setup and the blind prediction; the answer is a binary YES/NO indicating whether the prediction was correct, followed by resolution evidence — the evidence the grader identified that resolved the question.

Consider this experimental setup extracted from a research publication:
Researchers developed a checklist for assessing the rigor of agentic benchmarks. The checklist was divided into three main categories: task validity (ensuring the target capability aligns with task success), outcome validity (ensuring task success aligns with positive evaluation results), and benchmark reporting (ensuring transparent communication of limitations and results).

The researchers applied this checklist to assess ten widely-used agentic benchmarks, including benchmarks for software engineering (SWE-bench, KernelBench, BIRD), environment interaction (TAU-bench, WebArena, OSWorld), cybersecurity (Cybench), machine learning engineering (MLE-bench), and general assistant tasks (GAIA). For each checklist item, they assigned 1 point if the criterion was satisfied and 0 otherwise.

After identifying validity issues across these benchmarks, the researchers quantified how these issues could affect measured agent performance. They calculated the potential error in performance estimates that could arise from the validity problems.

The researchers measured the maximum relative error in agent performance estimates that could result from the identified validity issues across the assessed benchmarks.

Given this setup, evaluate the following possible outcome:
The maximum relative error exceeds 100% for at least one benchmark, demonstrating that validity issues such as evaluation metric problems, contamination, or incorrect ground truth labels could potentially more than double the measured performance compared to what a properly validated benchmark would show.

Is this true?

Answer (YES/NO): NO